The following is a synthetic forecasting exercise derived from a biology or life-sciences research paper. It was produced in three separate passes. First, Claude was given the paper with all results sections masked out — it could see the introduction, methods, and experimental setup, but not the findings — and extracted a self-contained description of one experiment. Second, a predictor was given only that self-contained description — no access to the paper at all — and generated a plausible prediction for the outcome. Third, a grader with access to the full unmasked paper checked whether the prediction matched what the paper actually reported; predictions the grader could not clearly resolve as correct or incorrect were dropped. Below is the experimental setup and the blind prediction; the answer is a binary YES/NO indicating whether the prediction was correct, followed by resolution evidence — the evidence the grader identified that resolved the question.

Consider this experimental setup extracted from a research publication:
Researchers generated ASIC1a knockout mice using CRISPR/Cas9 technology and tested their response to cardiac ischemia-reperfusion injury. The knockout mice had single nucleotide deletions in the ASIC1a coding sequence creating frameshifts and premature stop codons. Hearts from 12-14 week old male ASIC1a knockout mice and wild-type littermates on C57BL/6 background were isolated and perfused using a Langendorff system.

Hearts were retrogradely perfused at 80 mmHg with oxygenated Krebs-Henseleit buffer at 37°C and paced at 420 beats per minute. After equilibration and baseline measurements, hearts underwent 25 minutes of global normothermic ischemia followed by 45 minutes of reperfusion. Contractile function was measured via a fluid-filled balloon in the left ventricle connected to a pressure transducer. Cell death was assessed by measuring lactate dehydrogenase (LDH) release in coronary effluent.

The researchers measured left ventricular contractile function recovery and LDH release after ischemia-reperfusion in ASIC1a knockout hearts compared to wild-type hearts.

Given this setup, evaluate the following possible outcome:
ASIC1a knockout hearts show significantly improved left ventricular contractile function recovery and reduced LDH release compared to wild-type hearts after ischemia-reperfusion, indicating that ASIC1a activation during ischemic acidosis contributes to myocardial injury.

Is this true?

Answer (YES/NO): YES